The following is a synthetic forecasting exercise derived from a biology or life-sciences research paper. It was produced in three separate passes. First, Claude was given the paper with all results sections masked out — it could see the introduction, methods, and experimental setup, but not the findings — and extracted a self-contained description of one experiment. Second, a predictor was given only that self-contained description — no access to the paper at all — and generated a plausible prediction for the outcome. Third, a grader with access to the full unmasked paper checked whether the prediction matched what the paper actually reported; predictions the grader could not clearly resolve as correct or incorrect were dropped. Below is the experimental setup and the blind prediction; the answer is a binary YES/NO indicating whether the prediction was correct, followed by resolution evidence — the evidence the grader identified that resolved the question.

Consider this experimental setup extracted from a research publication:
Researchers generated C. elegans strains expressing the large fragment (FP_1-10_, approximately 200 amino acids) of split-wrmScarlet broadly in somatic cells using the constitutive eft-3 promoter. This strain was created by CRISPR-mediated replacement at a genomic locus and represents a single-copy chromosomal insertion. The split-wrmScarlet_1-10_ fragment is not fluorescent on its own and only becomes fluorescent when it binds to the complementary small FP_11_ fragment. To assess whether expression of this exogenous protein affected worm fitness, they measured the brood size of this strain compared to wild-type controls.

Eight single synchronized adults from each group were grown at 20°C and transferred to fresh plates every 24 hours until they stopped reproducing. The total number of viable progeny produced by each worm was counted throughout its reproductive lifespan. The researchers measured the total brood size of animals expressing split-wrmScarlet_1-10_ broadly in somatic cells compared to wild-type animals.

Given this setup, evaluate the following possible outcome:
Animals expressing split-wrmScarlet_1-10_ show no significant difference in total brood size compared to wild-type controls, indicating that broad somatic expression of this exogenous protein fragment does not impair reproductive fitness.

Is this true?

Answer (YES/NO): YES